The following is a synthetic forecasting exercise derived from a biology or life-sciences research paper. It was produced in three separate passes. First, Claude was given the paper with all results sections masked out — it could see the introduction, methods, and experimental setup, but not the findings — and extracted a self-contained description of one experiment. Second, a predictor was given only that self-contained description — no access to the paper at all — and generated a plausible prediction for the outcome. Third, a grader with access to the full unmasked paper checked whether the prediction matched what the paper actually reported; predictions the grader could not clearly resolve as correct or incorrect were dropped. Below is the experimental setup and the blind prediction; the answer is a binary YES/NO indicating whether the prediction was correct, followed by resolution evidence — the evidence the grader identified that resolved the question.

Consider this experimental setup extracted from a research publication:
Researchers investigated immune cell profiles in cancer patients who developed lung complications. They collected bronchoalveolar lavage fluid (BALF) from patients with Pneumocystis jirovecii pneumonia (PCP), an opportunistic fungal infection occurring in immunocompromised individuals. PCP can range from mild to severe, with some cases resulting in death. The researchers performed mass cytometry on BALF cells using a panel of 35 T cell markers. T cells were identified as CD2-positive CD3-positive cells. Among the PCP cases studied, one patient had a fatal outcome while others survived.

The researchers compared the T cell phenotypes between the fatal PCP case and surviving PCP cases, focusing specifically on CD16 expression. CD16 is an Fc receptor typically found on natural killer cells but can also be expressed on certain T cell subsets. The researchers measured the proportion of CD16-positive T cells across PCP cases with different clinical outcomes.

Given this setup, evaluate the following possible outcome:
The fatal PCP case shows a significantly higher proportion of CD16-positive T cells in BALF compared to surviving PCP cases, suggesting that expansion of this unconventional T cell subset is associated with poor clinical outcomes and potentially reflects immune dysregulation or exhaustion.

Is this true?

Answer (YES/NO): YES